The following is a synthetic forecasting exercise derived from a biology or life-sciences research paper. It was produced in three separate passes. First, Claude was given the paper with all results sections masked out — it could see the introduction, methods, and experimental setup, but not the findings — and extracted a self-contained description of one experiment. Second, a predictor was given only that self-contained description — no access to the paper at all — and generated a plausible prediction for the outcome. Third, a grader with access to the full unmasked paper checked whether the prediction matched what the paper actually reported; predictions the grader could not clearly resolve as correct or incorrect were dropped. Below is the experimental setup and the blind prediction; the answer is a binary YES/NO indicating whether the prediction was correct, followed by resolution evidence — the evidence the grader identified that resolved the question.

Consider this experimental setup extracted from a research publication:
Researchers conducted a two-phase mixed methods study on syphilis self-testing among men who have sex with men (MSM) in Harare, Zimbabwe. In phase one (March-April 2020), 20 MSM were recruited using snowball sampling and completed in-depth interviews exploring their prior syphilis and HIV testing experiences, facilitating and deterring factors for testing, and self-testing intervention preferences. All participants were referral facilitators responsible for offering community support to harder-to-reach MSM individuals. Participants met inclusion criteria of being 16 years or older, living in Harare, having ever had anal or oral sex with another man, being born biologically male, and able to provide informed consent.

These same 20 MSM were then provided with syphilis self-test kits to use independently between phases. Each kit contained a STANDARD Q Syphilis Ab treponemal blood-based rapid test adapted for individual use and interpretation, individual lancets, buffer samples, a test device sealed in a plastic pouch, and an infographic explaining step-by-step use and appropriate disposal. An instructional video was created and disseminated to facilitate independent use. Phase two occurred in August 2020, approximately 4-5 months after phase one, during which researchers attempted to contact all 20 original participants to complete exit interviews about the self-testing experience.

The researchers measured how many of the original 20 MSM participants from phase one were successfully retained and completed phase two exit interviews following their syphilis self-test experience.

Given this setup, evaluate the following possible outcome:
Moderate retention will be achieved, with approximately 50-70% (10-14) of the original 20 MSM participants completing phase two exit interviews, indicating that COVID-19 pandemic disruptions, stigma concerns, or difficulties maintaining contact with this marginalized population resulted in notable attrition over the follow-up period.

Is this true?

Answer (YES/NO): NO